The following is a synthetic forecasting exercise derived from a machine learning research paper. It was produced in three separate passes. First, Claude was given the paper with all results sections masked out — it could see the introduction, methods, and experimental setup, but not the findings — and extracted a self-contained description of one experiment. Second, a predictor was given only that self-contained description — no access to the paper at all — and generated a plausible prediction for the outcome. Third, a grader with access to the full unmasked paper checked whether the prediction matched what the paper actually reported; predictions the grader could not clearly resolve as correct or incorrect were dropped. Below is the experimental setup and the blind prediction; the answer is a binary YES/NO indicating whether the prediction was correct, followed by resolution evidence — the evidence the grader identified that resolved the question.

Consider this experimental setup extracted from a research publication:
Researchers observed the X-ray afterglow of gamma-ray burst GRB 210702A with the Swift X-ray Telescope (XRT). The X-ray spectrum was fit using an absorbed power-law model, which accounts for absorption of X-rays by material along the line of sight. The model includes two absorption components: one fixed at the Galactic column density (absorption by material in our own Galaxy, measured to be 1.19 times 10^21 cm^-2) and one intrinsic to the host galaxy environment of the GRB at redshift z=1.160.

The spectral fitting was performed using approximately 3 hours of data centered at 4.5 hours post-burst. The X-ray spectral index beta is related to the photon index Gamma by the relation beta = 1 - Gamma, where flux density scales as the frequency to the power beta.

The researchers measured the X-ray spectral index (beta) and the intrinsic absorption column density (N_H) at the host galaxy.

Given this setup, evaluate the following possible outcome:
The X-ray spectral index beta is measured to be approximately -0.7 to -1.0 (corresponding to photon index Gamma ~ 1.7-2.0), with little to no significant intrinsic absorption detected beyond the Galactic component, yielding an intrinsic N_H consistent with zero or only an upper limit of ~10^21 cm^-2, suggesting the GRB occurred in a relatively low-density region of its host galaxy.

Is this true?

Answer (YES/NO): NO